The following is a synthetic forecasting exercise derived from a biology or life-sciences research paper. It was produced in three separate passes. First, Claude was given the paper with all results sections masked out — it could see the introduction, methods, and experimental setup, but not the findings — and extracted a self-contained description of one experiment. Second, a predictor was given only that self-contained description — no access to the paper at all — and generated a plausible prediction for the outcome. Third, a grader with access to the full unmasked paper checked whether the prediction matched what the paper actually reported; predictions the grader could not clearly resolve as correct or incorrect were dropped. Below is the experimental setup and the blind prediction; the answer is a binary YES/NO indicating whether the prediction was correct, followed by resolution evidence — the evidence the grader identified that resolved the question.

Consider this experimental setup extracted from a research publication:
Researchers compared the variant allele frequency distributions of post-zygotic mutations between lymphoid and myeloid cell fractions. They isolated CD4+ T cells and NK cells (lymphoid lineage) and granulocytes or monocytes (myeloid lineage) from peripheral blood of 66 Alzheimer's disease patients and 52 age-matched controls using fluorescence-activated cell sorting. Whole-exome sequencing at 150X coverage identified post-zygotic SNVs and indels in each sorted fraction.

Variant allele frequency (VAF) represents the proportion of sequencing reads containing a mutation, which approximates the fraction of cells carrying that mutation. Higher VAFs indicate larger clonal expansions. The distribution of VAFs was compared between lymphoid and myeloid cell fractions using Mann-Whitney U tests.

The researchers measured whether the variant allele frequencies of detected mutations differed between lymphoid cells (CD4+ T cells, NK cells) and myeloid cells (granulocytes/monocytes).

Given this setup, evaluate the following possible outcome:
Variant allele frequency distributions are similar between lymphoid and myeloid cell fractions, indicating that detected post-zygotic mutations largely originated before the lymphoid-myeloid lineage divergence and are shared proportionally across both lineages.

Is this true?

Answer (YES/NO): NO